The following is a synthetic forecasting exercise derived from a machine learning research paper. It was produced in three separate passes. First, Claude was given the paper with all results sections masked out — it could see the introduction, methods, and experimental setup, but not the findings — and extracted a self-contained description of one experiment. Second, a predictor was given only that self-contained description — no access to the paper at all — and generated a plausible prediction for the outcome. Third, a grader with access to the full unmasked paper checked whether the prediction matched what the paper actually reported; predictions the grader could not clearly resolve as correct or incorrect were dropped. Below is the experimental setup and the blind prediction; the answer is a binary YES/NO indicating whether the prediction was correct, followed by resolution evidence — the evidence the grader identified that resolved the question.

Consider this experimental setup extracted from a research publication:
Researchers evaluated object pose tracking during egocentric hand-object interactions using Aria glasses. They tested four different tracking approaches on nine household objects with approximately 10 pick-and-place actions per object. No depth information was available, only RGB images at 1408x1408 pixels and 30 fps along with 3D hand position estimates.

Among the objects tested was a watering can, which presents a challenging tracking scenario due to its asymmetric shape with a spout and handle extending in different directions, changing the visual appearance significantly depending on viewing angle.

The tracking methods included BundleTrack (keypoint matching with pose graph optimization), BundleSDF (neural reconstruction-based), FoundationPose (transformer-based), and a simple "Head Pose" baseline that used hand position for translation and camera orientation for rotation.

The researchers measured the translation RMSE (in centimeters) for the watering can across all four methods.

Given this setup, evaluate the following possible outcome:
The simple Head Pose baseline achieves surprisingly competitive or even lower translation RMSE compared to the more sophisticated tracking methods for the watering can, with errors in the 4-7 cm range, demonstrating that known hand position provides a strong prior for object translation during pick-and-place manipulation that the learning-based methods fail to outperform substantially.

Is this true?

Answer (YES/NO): NO